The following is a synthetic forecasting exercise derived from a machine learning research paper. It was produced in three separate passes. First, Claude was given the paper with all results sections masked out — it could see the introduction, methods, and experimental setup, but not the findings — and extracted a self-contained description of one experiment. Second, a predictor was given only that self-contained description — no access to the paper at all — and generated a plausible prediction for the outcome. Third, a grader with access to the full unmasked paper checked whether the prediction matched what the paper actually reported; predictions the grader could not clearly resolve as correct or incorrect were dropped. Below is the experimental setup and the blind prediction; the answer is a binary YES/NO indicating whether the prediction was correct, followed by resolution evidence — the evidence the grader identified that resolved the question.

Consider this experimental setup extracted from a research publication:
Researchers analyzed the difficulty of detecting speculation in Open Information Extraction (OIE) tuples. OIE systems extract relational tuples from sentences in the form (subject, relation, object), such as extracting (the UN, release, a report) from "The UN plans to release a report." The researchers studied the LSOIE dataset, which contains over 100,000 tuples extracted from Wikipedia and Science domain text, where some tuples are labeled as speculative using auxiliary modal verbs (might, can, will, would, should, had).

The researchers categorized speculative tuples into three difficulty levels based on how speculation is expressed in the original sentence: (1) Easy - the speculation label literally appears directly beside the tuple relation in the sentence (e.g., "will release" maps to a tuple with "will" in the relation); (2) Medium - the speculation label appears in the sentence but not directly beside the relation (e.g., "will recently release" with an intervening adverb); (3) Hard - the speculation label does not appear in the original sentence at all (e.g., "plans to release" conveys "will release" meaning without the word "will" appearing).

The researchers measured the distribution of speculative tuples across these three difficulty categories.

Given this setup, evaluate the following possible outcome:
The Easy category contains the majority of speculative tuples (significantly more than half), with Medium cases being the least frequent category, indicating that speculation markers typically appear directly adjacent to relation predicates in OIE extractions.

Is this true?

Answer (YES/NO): NO